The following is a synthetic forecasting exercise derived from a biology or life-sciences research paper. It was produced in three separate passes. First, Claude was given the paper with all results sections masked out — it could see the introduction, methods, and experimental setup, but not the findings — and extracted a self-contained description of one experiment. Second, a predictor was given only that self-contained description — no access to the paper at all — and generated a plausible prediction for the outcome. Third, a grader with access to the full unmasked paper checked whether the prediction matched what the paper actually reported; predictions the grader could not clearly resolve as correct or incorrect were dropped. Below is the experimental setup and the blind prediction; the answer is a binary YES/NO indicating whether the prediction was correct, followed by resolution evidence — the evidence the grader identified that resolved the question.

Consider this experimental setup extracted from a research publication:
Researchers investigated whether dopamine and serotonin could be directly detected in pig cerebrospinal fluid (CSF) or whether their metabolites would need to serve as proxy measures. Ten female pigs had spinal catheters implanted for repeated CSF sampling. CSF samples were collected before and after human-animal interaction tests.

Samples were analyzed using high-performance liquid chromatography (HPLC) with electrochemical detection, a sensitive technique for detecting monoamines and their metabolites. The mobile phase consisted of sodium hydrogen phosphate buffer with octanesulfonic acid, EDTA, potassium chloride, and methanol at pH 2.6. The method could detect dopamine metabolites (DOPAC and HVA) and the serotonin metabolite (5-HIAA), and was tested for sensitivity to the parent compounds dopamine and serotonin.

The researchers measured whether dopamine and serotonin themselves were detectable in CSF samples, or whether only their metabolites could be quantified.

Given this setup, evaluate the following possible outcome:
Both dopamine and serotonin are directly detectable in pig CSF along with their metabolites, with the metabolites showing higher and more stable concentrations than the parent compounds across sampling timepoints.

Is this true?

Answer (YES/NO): NO